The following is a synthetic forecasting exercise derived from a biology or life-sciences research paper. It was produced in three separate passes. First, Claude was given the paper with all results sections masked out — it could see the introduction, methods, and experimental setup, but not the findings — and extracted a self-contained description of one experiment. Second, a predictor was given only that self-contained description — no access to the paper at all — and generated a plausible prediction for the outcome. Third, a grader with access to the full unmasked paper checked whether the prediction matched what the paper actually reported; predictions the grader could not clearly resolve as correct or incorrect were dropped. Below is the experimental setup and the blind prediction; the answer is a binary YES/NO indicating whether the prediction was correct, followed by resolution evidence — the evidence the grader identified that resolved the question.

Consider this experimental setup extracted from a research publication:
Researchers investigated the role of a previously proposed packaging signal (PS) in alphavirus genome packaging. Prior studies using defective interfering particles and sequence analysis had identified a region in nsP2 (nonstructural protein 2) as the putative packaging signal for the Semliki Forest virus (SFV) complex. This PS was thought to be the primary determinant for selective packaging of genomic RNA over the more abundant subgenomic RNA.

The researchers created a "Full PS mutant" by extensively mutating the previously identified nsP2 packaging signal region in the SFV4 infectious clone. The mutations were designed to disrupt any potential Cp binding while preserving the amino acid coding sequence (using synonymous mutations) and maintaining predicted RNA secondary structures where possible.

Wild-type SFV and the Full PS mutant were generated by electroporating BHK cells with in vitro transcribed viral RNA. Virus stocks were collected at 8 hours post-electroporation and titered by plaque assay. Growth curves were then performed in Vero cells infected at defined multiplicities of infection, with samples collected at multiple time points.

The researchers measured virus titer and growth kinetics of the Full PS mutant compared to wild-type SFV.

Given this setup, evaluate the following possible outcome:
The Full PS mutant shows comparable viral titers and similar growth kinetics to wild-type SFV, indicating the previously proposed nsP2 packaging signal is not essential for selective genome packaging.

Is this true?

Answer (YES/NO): YES